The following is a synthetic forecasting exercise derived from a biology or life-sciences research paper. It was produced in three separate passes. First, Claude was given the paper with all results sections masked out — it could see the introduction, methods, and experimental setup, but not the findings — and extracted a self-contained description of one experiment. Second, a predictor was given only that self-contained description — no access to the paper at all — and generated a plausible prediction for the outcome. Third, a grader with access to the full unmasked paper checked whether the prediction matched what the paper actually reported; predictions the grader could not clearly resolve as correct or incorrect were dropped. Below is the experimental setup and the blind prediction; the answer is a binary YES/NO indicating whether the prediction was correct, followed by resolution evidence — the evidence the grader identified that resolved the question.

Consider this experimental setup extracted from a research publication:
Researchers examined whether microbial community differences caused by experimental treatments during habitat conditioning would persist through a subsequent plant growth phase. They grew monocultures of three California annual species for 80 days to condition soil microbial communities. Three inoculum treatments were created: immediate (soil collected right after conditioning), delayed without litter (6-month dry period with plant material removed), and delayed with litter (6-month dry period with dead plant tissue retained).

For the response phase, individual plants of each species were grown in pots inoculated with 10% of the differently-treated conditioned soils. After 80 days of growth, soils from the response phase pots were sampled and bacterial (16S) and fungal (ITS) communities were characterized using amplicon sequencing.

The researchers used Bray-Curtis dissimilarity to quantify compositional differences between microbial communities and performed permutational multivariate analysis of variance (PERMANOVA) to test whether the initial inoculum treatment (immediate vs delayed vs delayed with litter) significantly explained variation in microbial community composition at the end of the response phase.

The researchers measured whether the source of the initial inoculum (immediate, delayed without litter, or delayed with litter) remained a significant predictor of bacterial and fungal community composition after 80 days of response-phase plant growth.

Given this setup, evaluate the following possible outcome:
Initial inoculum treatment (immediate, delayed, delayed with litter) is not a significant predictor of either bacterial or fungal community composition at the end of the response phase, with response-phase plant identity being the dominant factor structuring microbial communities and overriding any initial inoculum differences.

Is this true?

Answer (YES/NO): NO